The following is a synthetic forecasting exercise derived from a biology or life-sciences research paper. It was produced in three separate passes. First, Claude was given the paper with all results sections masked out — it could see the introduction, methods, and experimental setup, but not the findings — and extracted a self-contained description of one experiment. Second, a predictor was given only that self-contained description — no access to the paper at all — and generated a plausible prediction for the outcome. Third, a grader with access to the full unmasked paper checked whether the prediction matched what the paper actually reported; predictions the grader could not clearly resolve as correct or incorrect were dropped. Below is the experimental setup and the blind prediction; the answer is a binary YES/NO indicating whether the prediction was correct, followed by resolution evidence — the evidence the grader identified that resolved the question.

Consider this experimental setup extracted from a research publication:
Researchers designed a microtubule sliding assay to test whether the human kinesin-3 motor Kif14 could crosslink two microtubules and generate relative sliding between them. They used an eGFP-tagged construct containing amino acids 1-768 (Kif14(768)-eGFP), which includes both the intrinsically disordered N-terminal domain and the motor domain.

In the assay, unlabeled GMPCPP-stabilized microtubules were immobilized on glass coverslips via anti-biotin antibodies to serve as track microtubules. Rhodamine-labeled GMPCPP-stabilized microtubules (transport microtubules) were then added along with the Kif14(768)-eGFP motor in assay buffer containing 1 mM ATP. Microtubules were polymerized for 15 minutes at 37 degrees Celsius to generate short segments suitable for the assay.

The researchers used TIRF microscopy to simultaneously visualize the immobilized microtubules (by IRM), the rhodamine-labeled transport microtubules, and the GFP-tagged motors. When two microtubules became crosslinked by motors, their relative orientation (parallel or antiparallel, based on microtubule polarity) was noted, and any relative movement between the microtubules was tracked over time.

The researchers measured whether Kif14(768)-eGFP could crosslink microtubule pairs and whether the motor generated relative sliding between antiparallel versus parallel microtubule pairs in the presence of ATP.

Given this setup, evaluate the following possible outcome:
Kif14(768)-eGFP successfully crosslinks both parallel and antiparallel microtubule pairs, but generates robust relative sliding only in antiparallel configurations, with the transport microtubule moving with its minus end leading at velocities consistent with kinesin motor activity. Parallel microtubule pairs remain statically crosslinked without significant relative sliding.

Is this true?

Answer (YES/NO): YES